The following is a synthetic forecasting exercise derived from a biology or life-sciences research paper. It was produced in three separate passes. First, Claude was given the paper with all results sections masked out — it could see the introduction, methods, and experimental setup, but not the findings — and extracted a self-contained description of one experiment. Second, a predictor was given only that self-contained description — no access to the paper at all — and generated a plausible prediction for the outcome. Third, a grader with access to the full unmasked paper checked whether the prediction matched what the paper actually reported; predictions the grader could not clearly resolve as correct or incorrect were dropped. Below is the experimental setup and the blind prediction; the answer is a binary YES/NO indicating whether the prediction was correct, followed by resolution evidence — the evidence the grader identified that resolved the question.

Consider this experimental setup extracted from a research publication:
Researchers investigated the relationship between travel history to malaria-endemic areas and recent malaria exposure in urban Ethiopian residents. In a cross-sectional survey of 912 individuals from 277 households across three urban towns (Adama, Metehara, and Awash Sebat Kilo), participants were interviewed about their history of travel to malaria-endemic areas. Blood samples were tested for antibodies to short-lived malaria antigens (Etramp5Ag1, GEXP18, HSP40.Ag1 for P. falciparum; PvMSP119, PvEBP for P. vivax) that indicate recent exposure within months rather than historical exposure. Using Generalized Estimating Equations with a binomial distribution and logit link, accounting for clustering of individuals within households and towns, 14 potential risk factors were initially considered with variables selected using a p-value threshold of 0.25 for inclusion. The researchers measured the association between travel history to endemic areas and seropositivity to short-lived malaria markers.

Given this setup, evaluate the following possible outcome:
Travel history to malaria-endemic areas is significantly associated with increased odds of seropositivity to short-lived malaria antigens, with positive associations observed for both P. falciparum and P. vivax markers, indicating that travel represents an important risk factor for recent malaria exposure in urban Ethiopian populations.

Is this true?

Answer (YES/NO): NO